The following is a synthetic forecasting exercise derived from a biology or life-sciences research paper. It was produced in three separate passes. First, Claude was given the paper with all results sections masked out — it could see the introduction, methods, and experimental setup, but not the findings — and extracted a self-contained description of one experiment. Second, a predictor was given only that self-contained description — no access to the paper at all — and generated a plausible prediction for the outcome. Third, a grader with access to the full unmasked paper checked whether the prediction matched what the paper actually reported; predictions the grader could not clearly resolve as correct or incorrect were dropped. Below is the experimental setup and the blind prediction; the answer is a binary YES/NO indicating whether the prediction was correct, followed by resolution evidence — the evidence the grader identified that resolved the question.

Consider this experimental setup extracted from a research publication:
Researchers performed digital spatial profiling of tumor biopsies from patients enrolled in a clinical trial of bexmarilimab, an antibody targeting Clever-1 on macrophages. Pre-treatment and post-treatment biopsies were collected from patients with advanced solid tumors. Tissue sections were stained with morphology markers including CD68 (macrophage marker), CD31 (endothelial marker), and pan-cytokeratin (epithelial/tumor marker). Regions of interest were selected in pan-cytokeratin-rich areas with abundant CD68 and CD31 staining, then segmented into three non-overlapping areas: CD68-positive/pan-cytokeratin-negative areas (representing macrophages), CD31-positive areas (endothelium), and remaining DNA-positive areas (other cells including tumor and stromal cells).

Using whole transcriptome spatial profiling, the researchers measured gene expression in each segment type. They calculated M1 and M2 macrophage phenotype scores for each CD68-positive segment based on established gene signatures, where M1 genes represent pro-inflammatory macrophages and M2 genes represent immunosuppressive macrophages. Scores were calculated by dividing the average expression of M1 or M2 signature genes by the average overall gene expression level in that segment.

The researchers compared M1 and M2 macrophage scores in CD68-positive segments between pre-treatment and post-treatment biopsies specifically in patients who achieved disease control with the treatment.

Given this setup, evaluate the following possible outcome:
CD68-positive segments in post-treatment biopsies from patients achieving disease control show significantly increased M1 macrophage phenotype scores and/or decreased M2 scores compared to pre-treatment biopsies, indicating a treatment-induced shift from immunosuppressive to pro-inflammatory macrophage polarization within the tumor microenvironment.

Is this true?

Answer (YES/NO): YES